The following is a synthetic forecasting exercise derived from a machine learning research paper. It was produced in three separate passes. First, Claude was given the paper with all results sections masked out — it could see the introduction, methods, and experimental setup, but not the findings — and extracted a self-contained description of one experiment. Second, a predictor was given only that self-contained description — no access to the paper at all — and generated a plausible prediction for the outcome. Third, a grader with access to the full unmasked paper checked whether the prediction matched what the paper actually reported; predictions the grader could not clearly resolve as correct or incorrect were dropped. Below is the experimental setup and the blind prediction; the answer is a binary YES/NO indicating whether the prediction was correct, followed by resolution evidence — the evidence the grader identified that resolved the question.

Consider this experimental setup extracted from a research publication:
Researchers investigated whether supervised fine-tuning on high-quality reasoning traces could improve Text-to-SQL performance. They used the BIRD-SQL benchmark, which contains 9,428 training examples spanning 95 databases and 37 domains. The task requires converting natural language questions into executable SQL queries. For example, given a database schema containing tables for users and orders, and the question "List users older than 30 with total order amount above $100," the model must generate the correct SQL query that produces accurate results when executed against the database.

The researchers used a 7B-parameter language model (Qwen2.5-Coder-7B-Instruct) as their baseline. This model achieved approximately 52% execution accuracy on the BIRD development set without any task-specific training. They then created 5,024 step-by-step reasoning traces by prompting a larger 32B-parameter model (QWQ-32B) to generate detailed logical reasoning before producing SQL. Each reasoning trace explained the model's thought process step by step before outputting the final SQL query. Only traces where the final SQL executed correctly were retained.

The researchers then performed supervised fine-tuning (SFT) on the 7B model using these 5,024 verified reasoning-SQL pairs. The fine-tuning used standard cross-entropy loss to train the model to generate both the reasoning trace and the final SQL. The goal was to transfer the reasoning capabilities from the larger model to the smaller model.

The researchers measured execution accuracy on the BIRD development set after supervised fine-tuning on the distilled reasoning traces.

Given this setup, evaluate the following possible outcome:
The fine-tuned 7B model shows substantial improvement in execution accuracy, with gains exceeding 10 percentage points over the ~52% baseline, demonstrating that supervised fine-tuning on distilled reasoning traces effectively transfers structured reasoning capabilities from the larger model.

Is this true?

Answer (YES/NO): NO